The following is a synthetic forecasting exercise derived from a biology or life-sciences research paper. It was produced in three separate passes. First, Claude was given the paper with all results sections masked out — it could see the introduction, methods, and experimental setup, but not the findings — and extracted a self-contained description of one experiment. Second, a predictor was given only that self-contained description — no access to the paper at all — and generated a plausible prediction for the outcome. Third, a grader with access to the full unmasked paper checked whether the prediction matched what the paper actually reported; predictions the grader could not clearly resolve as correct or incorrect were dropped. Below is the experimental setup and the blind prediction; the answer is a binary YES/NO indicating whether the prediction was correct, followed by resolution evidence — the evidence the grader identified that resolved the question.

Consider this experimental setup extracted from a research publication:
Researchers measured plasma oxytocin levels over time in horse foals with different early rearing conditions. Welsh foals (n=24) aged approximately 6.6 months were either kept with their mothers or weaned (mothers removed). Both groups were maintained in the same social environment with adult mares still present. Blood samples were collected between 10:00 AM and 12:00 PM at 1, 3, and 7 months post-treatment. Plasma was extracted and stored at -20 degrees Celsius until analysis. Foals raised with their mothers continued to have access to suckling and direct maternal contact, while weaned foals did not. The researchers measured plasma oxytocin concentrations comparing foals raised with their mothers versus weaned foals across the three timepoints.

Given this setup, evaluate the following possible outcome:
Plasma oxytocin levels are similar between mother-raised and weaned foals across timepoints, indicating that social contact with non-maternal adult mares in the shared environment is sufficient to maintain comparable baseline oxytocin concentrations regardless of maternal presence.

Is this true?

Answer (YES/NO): YES